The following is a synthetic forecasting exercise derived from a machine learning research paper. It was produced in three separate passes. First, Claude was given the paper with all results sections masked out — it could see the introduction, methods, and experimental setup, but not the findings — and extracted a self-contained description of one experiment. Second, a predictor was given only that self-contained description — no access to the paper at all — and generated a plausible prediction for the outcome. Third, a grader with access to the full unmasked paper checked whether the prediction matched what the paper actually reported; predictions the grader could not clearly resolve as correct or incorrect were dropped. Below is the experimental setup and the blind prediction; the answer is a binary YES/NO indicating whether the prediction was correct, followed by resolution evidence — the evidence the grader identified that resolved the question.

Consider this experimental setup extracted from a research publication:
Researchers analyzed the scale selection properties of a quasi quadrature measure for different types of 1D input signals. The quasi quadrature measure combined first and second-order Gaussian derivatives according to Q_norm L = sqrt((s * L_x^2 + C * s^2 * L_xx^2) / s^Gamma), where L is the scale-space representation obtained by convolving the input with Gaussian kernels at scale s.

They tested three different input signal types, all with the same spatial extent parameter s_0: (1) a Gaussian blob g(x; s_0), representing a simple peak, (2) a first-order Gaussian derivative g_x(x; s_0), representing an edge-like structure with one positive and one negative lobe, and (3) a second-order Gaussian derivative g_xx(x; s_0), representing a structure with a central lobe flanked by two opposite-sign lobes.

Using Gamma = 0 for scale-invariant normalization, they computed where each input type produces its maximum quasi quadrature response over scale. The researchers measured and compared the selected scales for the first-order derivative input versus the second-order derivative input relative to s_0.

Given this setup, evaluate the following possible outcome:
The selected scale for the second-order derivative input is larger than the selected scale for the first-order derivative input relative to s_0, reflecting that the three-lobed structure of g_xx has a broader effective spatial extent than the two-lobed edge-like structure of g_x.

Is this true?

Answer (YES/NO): YES